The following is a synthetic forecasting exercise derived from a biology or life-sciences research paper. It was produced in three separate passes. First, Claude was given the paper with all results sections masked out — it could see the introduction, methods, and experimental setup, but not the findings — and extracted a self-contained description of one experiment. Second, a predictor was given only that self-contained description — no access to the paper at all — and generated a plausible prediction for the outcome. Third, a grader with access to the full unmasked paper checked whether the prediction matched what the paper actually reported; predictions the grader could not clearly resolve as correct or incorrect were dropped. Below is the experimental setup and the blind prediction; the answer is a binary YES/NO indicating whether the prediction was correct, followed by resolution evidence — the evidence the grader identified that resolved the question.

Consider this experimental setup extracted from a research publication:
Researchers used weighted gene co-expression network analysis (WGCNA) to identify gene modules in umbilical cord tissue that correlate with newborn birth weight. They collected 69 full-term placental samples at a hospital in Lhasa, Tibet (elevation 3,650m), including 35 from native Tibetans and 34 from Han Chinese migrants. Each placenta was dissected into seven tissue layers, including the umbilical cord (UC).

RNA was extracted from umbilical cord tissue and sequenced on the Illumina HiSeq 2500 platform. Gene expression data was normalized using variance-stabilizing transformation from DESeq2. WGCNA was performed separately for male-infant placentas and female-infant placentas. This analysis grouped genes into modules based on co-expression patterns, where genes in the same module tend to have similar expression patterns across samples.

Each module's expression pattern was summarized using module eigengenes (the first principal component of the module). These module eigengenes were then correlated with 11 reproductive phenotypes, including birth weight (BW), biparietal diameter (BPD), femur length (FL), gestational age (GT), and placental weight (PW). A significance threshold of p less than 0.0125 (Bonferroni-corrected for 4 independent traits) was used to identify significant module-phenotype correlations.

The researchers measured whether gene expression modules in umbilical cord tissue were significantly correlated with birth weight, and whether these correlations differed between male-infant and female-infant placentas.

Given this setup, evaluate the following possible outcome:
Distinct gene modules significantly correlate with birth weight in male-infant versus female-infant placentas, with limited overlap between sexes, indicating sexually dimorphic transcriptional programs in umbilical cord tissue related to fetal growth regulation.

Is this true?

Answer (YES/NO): NO